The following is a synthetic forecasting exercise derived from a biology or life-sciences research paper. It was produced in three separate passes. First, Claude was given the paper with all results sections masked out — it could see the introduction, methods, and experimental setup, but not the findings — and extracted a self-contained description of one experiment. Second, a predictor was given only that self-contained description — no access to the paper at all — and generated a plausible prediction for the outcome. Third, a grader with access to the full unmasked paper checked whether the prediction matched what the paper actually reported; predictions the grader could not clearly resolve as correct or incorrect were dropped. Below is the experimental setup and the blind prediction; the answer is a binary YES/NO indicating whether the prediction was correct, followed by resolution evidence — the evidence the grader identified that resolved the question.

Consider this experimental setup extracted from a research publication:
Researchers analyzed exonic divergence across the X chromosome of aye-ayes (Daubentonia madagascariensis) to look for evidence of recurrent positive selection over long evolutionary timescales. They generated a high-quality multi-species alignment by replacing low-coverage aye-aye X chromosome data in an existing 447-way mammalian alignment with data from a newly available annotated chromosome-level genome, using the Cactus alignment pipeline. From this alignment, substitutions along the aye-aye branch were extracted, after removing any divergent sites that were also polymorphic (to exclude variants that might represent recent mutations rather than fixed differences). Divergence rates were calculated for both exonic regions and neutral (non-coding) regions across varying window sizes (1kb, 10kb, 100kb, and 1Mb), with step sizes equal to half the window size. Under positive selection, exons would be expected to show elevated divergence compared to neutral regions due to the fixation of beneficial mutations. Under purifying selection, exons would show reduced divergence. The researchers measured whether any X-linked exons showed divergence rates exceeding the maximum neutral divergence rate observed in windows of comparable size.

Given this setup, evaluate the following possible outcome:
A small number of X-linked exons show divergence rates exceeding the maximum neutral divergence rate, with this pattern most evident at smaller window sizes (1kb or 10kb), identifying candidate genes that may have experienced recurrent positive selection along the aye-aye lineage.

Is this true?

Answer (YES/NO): NO